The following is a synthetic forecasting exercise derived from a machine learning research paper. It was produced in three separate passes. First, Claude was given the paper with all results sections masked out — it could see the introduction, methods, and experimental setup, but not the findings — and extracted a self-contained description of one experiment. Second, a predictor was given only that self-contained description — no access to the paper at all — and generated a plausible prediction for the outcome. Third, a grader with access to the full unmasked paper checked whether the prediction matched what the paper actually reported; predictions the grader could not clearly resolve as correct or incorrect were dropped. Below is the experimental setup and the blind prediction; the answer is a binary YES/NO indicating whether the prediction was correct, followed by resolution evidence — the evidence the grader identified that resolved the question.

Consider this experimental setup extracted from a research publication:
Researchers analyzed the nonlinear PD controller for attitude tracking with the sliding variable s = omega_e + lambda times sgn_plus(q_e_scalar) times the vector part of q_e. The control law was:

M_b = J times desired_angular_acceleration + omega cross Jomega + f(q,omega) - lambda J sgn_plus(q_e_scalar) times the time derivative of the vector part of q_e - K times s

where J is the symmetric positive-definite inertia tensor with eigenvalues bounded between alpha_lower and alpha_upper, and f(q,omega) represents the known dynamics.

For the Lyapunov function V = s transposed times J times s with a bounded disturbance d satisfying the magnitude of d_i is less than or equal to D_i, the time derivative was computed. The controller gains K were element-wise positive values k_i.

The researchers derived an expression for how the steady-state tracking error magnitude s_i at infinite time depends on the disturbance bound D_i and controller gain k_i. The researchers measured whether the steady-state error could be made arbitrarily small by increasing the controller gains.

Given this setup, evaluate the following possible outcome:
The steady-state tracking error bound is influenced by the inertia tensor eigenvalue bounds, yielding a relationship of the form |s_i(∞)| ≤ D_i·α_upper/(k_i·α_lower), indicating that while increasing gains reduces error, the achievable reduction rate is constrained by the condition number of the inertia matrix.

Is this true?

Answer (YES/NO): NO